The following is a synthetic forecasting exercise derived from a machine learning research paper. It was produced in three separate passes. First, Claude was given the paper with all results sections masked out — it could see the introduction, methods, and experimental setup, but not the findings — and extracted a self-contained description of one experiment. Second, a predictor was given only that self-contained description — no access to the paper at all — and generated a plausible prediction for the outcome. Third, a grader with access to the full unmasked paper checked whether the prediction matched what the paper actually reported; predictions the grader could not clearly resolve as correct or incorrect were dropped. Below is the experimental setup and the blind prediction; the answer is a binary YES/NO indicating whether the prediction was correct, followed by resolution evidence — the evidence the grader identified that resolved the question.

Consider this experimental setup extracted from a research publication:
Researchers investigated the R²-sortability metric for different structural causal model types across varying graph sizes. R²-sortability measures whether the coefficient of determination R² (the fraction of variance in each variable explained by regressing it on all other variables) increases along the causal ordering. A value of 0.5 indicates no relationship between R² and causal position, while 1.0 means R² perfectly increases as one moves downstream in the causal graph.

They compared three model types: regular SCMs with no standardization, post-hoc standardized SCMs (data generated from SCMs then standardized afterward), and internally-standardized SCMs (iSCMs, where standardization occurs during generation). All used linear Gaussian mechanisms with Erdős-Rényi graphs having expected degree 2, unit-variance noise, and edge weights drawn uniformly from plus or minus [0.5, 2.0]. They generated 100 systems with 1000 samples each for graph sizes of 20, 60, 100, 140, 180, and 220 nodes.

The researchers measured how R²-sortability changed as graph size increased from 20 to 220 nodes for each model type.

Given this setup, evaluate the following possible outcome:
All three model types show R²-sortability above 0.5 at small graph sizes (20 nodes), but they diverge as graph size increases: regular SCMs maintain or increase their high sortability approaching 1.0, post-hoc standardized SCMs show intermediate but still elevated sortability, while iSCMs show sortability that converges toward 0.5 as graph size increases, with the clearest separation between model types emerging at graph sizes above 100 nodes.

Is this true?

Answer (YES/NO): NO